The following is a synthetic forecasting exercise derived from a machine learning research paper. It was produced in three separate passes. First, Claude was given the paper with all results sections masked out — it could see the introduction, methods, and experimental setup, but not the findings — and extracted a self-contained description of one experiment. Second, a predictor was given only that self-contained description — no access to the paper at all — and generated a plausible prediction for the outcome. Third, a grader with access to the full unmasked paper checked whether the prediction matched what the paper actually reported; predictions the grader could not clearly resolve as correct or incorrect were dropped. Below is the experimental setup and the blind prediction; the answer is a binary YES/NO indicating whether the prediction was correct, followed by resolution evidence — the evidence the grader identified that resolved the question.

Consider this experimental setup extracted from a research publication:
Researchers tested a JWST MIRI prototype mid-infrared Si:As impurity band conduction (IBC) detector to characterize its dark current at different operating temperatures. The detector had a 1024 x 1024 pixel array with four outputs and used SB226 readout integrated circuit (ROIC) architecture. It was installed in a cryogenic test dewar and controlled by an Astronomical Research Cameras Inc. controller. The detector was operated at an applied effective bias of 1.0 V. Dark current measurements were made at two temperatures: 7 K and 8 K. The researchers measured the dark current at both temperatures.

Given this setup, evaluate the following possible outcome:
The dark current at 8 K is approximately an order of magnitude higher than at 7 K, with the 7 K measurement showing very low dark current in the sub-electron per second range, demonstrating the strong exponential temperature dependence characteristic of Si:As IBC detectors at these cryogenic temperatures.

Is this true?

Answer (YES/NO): YES